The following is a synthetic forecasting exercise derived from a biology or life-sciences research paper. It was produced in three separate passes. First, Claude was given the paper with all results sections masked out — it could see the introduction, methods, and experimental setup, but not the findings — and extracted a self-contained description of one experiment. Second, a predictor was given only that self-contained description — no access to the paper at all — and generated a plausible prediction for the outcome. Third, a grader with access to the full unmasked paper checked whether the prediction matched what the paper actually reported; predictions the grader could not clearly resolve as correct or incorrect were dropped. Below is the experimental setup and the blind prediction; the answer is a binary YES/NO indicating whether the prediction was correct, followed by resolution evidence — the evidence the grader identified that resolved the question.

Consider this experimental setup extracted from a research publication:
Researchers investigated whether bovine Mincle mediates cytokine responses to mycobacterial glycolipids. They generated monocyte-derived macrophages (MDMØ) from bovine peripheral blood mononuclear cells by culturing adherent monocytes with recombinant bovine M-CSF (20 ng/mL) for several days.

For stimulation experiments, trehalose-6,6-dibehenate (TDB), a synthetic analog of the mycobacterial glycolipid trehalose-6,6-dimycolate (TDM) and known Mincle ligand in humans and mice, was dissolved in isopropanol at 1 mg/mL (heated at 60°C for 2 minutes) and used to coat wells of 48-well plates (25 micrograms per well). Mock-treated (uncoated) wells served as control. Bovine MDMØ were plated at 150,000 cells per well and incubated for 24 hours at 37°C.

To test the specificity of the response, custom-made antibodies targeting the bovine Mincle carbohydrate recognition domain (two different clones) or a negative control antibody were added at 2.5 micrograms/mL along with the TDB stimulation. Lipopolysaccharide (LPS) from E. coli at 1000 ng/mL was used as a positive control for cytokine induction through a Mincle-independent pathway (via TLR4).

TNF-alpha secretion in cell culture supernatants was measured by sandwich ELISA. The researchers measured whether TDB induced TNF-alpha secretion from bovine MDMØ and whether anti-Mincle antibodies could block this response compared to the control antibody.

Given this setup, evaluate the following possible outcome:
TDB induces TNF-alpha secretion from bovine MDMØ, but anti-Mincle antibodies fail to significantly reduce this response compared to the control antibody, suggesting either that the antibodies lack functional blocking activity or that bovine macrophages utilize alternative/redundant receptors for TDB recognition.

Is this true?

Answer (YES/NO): NO